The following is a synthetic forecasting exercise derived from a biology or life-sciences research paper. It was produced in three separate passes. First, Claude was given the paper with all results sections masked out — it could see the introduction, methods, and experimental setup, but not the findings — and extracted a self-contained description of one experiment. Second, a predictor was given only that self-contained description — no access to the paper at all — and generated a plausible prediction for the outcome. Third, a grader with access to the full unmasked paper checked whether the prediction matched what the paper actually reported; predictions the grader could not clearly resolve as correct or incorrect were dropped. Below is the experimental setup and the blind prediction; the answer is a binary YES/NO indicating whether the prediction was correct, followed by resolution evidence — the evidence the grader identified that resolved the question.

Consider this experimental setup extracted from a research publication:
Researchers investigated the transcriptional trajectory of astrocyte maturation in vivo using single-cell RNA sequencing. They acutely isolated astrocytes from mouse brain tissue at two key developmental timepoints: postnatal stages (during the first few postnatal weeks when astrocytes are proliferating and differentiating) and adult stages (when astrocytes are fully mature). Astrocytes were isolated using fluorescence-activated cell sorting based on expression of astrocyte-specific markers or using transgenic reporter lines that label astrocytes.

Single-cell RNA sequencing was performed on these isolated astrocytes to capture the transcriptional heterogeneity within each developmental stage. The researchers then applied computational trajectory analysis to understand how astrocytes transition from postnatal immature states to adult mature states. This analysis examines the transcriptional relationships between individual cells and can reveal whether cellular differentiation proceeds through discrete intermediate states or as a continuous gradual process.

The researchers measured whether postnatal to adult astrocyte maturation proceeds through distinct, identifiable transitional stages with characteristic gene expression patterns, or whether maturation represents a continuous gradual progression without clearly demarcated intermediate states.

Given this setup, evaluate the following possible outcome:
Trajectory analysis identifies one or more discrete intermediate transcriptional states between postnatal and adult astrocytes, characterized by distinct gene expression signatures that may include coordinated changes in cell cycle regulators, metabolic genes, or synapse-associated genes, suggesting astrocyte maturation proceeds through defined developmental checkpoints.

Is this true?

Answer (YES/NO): YES